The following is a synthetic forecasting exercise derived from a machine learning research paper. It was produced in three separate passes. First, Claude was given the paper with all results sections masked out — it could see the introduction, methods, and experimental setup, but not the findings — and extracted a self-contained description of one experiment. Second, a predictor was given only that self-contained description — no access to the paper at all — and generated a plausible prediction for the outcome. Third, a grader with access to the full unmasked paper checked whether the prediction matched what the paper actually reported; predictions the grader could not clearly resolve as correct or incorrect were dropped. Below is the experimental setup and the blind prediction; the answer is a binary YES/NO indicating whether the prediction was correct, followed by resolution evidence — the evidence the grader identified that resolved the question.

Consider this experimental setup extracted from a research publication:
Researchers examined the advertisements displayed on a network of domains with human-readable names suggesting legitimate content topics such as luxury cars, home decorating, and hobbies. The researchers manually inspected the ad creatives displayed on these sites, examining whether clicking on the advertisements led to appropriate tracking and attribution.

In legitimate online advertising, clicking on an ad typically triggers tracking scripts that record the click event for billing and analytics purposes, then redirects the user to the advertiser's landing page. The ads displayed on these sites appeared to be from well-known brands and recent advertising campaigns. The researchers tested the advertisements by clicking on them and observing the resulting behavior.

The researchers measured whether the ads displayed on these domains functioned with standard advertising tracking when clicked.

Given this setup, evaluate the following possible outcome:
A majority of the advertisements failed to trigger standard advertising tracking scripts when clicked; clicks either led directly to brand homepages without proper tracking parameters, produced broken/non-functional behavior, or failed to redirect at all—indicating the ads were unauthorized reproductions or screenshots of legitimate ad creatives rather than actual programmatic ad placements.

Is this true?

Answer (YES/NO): YES